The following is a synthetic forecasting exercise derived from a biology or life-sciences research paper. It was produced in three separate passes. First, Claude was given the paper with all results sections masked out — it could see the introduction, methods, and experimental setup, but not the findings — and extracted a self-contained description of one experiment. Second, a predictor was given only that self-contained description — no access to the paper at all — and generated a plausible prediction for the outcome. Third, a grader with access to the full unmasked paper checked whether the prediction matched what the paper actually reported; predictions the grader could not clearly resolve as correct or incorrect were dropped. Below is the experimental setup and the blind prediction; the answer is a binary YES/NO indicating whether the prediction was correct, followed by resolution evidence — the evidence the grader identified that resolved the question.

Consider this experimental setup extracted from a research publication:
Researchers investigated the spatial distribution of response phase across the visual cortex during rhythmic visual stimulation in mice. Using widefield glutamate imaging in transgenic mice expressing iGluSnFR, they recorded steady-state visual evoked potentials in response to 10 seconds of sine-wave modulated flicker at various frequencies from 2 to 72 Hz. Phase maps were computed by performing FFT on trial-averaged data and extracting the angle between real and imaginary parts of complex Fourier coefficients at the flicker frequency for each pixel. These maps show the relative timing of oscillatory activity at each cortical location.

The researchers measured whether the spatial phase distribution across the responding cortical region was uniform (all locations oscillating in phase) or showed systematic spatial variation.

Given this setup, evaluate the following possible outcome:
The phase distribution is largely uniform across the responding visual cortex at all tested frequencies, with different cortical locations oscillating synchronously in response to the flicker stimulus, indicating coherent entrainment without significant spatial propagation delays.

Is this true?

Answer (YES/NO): NO